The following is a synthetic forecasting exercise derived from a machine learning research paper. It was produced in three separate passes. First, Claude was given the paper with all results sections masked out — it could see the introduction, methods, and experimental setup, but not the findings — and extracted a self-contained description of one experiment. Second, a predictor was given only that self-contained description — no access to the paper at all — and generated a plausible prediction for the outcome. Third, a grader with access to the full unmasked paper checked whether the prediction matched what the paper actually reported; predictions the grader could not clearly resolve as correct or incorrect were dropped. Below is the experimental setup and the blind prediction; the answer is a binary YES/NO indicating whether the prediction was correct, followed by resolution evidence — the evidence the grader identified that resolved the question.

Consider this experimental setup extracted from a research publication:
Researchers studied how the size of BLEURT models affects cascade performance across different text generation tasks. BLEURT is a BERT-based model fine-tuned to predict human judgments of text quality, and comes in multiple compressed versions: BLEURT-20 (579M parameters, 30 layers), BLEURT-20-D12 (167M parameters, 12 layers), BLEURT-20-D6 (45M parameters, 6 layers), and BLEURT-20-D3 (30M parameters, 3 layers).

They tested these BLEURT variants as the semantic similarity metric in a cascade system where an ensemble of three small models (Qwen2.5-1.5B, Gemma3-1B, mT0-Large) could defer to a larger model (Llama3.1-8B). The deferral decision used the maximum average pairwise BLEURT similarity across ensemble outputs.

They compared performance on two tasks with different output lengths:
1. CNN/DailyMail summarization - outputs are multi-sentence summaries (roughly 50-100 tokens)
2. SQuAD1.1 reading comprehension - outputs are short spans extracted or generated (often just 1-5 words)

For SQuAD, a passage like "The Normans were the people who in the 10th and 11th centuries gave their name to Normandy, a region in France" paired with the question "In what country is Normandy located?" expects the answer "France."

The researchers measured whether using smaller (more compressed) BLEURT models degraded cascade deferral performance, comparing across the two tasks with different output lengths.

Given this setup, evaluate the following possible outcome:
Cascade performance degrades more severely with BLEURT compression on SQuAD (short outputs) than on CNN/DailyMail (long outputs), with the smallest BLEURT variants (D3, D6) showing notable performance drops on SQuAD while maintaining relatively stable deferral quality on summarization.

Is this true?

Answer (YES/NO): NO